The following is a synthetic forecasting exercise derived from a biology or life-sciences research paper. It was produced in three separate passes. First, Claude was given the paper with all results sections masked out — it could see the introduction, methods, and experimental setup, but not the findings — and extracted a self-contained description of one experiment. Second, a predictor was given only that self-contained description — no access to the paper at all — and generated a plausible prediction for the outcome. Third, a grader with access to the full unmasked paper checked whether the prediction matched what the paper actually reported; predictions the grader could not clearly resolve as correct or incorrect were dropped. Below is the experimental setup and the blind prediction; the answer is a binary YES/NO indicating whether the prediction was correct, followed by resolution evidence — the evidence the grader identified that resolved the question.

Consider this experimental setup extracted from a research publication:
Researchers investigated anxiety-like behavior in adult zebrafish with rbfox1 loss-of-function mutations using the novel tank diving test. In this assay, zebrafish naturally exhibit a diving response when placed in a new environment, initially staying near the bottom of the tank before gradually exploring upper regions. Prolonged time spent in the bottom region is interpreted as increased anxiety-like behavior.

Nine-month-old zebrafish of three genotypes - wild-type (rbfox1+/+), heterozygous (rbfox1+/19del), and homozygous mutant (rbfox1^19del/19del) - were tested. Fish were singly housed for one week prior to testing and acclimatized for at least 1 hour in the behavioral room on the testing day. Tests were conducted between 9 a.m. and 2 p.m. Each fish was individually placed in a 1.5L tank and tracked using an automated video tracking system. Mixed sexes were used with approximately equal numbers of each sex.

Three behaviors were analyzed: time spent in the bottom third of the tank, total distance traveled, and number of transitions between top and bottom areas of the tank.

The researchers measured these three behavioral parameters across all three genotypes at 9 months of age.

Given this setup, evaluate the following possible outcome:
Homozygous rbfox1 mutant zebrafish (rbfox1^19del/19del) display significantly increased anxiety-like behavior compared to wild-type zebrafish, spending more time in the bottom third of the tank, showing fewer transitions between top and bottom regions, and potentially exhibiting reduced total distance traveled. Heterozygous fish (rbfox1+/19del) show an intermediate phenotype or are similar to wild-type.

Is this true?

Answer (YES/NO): NO